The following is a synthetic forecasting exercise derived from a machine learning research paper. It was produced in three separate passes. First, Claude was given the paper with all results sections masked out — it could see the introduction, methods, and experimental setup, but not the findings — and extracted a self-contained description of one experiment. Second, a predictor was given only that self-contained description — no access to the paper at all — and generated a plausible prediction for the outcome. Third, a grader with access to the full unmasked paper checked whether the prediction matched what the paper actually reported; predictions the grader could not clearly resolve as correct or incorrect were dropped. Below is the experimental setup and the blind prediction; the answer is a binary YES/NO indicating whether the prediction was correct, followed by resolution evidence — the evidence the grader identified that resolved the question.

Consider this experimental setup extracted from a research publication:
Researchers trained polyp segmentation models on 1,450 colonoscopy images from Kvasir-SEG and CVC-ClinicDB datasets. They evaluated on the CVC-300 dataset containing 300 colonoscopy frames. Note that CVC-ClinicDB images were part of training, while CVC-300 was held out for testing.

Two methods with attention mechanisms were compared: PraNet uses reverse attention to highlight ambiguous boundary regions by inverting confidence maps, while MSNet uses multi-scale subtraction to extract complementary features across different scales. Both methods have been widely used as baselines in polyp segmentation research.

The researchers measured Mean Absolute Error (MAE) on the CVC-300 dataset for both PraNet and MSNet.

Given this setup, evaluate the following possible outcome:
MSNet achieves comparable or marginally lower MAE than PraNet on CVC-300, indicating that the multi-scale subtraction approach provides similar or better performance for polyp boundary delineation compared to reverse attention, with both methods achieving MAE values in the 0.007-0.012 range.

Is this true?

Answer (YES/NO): YES